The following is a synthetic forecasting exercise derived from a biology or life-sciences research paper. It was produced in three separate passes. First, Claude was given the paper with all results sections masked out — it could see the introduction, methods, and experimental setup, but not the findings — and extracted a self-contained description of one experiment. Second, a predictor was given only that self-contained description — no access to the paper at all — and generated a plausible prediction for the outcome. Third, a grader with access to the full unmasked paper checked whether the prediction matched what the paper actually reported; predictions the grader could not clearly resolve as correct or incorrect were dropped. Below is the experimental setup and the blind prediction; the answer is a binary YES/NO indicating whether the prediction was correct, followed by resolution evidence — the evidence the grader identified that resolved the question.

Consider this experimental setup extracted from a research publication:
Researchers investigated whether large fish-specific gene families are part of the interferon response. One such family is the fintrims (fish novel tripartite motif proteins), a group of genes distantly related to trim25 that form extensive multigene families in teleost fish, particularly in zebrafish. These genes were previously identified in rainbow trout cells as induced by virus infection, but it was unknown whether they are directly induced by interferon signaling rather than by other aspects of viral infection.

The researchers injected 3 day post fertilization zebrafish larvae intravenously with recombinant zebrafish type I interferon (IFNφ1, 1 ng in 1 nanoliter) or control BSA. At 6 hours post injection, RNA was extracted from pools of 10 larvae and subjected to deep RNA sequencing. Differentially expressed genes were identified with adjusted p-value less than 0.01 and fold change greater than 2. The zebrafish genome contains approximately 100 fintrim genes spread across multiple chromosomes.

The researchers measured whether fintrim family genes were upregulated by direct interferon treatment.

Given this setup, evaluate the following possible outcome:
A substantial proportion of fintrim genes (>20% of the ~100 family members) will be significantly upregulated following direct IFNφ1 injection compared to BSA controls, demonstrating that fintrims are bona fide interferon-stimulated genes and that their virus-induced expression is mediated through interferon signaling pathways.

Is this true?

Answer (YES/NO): YES